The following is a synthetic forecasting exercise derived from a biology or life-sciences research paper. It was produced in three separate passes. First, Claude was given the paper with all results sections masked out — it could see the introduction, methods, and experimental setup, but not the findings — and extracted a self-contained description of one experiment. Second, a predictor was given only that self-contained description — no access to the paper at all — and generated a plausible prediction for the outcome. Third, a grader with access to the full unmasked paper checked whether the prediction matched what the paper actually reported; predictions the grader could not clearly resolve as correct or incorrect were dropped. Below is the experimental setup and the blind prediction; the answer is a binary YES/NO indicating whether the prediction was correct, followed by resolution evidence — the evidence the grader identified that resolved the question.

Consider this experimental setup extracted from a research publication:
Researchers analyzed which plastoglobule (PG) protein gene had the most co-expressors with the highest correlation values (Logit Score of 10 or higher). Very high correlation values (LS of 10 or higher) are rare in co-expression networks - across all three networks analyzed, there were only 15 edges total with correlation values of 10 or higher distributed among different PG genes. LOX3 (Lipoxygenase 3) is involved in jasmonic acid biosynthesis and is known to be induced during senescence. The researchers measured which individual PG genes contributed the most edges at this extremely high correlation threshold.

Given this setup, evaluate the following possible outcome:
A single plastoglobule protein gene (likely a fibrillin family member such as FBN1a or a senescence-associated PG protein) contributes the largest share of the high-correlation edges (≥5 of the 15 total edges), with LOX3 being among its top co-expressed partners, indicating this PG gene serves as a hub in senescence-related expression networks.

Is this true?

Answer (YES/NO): NO